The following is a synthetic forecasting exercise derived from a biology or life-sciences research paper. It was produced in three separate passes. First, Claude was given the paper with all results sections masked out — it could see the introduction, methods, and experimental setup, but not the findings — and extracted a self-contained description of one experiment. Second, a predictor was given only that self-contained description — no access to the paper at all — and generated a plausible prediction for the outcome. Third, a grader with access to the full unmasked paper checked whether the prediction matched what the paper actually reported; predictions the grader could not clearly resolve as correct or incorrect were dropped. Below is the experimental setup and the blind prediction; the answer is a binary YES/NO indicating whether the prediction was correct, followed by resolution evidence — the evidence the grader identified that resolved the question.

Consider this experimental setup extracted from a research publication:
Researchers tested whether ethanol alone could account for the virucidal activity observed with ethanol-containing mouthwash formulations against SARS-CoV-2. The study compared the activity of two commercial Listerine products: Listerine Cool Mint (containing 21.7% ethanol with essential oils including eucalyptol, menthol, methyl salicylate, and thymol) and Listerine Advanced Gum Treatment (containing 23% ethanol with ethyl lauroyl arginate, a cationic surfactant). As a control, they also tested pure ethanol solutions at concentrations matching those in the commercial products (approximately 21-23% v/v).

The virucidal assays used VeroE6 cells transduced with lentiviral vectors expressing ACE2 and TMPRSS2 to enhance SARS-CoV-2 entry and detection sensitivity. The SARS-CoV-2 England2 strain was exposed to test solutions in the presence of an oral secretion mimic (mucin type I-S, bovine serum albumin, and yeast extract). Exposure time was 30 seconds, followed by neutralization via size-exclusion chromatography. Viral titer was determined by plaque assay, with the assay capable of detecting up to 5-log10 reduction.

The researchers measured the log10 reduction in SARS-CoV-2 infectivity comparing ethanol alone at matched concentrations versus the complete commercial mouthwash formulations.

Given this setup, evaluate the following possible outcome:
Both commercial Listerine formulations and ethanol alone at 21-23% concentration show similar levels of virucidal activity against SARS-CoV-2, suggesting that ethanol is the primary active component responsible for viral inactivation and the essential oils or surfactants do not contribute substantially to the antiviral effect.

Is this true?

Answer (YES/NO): NO